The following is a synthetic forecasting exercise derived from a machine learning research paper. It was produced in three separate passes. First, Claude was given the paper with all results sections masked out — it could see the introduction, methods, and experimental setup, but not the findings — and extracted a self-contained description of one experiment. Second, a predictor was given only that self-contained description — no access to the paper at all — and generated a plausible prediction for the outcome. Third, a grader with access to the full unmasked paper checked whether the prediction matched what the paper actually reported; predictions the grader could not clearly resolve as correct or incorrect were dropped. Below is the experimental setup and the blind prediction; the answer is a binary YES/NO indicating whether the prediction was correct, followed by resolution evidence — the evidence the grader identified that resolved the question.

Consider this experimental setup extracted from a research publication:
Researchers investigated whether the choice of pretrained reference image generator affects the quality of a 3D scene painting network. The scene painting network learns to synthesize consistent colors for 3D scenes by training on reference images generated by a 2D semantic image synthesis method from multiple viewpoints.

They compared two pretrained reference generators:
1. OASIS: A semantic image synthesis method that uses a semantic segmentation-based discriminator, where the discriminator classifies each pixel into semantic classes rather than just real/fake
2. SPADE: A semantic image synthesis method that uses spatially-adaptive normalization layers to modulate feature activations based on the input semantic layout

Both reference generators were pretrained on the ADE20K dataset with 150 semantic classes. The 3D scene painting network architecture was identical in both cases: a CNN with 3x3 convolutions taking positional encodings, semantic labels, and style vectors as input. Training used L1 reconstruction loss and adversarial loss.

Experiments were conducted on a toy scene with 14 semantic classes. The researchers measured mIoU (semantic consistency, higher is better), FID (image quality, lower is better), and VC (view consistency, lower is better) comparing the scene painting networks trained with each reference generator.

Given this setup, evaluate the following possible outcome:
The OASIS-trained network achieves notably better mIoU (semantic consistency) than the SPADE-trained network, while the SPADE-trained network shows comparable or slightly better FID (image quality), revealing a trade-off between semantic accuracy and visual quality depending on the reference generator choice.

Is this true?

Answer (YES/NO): NO